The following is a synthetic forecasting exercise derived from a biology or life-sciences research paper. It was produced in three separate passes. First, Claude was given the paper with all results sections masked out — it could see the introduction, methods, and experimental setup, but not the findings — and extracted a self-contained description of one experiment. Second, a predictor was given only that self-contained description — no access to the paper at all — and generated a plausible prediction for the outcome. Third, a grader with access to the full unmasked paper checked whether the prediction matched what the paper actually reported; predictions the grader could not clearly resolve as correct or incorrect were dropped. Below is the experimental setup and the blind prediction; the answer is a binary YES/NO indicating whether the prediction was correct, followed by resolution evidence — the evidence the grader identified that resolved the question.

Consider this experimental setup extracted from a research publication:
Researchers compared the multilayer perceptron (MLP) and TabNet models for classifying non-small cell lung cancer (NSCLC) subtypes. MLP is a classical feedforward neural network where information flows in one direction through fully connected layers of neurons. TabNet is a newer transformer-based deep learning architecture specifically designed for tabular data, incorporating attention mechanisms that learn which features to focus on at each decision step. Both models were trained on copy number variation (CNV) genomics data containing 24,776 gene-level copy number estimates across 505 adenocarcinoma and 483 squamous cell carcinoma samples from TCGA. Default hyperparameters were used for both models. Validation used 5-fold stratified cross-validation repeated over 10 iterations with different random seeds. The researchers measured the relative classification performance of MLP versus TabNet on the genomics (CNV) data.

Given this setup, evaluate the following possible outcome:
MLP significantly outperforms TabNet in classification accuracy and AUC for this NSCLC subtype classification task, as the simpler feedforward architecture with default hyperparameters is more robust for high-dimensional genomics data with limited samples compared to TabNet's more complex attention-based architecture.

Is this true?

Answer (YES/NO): NO